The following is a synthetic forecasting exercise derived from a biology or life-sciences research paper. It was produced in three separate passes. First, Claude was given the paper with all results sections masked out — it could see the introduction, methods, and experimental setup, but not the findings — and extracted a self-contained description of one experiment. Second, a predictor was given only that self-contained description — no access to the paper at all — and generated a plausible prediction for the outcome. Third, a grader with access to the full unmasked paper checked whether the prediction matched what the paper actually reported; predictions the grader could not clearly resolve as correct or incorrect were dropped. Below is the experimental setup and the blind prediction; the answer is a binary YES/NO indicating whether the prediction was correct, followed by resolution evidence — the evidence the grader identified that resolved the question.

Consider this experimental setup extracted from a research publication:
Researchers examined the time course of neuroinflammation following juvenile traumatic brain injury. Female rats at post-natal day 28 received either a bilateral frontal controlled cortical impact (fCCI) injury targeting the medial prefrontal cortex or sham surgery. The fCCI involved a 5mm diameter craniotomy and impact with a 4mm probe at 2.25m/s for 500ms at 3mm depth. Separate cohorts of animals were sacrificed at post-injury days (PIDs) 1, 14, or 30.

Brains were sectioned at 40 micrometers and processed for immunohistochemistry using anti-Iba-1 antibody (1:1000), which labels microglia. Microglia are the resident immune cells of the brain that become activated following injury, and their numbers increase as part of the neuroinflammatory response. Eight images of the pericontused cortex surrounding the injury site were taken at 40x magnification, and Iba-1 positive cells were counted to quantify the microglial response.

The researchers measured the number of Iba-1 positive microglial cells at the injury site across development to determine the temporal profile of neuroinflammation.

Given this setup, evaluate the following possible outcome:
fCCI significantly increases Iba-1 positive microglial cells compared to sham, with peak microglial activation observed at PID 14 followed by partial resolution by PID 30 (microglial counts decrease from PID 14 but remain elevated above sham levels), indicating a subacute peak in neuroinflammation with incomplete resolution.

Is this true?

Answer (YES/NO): NO